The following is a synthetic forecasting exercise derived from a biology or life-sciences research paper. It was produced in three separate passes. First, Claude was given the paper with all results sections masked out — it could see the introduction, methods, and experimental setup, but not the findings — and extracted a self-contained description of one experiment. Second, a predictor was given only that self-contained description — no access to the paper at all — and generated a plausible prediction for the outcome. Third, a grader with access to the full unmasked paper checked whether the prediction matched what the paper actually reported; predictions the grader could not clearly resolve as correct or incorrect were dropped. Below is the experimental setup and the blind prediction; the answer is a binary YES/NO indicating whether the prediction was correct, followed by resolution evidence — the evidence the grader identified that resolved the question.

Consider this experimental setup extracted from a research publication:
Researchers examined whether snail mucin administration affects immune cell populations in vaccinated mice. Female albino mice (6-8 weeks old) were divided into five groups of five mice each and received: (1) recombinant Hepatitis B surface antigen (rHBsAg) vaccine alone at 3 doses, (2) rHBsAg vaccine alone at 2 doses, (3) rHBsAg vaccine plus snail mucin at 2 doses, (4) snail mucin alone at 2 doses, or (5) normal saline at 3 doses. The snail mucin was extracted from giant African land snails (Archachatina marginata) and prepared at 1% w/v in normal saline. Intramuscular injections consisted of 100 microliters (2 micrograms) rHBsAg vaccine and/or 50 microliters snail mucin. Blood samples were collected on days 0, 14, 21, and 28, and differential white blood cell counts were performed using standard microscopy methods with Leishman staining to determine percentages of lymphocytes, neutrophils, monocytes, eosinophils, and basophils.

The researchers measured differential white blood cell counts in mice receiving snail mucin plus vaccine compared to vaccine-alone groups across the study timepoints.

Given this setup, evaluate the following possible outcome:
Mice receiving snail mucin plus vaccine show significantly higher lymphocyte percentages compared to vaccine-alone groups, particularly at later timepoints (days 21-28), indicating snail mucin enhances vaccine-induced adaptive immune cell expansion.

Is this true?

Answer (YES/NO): NO